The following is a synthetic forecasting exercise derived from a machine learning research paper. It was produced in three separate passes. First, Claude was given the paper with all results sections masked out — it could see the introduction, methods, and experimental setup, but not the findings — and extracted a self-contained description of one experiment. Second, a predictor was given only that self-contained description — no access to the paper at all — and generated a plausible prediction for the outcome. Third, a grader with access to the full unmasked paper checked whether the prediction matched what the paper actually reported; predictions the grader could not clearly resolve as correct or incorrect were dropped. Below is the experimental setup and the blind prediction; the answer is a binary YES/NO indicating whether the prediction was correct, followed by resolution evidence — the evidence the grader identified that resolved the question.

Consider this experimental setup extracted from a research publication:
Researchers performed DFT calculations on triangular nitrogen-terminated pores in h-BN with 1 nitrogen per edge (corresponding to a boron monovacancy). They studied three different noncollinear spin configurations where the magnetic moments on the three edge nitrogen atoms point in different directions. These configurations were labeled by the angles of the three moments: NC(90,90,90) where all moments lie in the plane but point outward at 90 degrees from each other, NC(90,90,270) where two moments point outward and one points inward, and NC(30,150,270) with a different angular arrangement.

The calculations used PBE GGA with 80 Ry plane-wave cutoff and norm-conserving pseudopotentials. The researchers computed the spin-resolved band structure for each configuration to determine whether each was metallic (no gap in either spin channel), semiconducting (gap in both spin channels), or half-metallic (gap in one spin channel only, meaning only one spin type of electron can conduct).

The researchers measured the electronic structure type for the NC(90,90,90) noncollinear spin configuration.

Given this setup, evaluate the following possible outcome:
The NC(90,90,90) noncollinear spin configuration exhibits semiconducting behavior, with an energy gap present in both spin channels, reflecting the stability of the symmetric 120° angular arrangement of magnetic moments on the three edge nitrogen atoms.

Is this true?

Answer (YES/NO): NO